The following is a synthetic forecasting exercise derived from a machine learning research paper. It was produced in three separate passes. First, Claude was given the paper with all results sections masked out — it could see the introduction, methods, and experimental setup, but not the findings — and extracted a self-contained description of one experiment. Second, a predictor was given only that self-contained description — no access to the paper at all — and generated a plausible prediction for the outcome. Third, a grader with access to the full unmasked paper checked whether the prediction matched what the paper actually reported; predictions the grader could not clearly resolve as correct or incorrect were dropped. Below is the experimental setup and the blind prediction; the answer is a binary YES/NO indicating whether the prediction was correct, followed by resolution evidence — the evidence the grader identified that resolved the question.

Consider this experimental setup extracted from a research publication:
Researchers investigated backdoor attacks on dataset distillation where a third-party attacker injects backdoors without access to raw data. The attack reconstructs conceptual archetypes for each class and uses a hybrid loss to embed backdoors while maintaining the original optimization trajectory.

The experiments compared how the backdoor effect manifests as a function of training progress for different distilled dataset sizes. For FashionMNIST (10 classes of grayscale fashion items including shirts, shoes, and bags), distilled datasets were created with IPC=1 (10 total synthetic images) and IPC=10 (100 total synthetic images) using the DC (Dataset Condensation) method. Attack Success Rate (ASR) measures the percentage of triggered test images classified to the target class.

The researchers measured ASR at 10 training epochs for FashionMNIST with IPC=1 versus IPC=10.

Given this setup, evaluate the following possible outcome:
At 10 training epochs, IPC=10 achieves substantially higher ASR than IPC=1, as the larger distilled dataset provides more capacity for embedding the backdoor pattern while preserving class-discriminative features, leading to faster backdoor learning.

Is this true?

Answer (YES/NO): NO